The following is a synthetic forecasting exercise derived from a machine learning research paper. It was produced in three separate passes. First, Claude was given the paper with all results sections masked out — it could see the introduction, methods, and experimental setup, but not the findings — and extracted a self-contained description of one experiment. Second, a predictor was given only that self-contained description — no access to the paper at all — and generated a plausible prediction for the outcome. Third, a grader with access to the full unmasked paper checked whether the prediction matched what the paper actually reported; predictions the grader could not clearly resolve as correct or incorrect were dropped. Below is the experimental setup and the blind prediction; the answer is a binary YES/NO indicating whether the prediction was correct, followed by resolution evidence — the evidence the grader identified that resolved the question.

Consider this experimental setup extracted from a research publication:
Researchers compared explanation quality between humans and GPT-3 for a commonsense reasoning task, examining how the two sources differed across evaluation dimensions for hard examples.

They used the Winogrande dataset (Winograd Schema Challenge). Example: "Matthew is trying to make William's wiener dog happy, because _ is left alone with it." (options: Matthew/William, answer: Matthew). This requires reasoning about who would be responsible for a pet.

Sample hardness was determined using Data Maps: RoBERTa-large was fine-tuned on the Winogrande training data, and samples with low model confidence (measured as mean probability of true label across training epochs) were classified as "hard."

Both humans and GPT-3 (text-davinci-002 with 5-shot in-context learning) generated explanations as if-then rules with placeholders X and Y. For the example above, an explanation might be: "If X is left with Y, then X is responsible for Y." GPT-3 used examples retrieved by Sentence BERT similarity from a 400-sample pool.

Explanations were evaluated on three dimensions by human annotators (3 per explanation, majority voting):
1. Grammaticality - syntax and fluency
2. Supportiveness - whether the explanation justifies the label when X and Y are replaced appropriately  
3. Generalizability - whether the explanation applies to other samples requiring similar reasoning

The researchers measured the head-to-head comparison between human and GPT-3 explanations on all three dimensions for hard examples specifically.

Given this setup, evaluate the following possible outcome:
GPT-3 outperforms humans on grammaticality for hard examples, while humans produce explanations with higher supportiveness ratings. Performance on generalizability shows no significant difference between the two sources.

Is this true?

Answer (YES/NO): NO